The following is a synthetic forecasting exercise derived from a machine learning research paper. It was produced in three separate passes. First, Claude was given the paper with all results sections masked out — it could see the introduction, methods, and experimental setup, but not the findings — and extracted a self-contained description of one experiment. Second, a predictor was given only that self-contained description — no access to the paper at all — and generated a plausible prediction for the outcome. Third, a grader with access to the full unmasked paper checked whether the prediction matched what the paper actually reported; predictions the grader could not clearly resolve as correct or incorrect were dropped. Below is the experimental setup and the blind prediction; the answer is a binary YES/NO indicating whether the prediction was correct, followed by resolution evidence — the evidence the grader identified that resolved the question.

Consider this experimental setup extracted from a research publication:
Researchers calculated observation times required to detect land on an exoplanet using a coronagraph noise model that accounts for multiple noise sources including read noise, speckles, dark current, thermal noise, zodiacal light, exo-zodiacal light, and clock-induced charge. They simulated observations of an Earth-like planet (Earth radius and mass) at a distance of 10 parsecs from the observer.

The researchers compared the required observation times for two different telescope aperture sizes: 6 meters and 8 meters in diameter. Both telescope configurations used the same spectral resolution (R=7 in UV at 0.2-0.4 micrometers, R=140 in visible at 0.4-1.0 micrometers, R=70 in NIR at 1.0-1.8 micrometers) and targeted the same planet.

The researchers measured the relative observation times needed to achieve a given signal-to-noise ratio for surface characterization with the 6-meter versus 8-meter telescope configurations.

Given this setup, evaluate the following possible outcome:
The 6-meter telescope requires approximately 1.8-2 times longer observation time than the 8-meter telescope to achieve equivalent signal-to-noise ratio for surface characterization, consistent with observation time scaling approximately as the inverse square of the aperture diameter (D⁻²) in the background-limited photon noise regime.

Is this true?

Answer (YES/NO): NO